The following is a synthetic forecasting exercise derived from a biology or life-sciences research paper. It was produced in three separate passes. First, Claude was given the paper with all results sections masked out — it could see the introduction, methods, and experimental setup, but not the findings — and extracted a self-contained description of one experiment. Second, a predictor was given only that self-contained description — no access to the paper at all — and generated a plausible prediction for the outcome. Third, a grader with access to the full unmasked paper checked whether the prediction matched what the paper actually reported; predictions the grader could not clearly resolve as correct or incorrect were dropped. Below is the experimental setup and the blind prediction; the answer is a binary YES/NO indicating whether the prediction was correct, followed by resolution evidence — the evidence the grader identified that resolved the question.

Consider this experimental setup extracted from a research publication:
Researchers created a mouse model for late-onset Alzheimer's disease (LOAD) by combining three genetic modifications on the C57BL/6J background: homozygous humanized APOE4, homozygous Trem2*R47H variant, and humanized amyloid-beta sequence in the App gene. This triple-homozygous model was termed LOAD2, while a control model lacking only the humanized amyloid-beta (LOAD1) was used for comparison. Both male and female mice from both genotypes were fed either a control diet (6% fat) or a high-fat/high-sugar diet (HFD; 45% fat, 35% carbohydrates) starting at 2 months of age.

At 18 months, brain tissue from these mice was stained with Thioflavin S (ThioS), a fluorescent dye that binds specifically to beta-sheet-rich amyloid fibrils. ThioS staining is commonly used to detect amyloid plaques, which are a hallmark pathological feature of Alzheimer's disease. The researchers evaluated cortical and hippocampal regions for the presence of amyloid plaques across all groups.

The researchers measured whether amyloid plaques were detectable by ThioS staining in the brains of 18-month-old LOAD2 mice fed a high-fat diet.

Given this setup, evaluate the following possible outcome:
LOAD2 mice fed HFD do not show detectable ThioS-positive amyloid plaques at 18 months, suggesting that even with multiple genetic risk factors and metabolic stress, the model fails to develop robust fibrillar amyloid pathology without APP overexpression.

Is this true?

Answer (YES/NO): YES